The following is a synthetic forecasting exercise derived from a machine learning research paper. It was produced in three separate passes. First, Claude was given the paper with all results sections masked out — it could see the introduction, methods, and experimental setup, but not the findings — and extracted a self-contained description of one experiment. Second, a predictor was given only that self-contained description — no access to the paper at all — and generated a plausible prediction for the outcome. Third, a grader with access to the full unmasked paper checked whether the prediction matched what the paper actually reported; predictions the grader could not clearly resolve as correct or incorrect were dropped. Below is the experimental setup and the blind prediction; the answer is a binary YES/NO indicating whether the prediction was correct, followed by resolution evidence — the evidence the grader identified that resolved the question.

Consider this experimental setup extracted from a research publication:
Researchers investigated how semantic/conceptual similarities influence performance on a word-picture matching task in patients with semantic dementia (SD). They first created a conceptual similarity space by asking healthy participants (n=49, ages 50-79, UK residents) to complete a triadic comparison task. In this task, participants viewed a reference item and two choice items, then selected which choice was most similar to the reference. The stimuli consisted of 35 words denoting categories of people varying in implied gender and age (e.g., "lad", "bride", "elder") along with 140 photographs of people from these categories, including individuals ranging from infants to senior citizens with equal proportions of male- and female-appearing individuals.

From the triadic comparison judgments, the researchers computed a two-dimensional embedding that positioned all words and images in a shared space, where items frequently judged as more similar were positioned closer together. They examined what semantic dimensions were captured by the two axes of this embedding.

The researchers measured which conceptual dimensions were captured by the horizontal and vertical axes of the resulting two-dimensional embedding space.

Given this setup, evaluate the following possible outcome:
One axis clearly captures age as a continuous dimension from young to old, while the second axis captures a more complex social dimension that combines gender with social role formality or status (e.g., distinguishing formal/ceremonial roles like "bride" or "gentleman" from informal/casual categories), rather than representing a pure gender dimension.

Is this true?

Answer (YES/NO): NO